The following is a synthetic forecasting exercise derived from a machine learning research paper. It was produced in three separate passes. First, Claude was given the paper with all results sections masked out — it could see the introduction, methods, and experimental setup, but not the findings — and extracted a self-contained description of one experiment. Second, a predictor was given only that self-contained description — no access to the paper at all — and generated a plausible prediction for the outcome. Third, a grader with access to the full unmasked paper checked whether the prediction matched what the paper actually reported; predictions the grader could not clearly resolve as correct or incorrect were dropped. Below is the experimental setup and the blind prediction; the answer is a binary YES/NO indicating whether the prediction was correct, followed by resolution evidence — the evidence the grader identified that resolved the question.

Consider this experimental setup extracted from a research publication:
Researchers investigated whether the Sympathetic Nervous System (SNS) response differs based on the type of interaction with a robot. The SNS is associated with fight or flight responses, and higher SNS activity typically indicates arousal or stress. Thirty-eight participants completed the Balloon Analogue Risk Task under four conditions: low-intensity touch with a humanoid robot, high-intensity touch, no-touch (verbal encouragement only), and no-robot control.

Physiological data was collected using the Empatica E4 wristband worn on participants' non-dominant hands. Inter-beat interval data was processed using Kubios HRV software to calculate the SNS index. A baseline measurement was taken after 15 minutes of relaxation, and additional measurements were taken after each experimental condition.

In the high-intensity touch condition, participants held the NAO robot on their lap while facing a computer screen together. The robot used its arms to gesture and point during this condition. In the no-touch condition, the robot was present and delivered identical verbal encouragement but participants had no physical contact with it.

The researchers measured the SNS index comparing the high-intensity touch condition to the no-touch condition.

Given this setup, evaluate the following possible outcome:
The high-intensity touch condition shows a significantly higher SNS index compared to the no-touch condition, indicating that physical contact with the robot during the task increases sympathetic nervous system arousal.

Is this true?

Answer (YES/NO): NO